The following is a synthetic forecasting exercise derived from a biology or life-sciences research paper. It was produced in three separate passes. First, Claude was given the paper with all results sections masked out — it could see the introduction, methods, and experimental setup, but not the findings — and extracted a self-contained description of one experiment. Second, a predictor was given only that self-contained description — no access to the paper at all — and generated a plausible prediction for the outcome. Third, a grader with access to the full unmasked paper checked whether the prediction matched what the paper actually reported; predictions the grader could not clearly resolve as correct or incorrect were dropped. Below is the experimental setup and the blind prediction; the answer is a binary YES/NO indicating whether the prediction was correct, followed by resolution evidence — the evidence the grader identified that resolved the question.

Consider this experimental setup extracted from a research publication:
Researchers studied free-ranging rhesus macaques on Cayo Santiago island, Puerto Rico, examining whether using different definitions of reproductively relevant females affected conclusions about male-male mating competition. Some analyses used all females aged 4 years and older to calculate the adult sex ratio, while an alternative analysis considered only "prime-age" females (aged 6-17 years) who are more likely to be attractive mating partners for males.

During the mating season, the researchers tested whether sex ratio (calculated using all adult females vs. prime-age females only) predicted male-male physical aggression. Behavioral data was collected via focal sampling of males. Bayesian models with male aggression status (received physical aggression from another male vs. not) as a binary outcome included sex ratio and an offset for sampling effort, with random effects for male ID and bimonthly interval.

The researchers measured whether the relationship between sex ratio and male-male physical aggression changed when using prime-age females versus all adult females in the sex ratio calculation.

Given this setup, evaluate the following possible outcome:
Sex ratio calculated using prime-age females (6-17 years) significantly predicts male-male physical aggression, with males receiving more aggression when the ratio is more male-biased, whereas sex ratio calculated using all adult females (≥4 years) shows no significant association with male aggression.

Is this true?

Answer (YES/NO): NO